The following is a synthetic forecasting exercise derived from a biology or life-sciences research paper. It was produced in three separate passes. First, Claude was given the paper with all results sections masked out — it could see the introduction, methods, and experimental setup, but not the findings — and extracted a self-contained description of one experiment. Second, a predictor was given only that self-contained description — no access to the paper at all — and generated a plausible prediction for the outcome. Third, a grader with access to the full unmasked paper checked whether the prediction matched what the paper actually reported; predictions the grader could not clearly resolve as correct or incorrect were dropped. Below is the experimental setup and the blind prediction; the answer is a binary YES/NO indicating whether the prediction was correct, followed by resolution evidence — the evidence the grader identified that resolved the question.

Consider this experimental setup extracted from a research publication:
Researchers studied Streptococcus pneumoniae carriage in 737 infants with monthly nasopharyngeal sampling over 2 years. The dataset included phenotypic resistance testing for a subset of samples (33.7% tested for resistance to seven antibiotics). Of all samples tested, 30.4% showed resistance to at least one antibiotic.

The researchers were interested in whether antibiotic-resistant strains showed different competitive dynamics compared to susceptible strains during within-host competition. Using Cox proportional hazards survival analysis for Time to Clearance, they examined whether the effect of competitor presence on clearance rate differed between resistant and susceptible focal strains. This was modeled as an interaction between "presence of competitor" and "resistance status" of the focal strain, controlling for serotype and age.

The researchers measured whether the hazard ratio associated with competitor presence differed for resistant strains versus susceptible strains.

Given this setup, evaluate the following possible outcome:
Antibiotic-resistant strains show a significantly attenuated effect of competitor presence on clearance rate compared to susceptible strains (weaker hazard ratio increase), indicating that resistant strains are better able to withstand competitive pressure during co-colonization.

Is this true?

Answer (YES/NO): NO